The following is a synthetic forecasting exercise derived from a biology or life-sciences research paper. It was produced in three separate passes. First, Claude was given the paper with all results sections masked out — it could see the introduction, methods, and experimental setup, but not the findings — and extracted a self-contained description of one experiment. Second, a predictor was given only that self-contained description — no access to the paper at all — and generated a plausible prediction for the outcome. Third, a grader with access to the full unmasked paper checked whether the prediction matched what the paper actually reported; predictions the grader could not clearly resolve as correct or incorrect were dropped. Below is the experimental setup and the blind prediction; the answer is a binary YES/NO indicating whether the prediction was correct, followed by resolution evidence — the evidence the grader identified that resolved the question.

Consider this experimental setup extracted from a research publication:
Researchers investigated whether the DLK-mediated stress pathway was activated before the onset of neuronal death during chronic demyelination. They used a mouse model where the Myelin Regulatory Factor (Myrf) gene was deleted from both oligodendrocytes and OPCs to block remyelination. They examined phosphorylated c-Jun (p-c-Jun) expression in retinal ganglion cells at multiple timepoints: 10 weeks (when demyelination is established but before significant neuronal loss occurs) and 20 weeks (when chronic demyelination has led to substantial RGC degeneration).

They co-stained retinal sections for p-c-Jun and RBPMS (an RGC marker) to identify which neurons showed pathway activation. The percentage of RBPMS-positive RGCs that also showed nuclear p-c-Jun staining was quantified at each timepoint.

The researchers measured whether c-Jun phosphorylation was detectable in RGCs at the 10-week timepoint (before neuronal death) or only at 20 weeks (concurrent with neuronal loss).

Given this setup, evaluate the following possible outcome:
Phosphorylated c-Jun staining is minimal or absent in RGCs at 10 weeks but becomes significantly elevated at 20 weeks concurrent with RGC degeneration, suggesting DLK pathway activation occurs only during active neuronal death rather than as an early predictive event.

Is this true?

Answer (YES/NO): NO